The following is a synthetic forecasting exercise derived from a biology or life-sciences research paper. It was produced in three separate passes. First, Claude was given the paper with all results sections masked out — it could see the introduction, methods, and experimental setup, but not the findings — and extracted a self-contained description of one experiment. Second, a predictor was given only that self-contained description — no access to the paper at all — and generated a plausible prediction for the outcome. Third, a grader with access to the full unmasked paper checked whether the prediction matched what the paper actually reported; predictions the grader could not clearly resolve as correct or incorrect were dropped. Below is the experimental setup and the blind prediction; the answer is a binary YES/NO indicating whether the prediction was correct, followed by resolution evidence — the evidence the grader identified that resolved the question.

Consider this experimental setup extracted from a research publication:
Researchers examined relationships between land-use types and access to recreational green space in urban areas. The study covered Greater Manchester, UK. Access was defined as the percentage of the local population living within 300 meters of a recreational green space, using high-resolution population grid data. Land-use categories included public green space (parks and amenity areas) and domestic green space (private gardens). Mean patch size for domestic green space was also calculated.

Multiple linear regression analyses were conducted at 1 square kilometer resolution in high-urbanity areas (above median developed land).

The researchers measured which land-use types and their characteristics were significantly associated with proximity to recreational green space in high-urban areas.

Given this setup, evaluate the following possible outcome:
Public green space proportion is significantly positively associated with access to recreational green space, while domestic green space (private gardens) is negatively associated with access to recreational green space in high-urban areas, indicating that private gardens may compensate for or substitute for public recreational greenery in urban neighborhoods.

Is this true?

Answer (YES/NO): NO